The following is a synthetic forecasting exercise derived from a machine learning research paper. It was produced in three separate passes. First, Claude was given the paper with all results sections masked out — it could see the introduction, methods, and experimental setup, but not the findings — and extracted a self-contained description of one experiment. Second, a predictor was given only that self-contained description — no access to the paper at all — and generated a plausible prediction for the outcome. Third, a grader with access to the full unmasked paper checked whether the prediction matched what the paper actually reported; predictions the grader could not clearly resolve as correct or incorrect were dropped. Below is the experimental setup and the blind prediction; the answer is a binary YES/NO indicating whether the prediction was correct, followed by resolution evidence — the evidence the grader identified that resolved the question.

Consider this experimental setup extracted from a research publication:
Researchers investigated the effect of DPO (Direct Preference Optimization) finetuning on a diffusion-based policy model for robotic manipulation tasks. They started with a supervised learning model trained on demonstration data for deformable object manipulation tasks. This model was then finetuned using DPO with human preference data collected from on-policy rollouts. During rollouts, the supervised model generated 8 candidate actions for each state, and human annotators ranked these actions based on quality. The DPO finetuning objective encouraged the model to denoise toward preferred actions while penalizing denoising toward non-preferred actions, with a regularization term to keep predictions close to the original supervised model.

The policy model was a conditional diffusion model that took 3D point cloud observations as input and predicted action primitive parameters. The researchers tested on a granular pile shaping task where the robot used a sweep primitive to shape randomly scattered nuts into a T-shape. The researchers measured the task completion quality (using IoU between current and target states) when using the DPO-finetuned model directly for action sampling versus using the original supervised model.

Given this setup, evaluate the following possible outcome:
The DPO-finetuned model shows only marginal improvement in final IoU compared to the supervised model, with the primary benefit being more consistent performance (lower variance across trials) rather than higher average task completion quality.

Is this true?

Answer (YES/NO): NO